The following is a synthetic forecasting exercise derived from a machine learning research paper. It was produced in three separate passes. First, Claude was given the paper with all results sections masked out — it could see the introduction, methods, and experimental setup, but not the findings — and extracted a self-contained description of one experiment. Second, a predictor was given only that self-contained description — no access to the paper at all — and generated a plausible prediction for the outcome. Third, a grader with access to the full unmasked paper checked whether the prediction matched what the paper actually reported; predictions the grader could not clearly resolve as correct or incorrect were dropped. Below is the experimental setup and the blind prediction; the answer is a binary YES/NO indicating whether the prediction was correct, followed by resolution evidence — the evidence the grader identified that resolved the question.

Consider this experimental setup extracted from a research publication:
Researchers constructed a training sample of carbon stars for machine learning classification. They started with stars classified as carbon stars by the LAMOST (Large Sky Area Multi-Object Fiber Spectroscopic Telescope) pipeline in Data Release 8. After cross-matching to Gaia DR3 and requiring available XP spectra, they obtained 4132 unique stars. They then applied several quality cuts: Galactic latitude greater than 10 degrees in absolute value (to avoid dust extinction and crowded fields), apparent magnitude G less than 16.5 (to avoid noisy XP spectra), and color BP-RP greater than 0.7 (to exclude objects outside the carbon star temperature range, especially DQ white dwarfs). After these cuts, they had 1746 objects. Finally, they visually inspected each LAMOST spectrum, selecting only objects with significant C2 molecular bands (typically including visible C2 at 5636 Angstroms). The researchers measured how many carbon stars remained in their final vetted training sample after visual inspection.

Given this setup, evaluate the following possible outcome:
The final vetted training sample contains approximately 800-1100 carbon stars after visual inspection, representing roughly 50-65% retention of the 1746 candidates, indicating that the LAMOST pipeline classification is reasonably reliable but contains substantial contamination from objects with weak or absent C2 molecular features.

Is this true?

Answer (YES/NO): YES